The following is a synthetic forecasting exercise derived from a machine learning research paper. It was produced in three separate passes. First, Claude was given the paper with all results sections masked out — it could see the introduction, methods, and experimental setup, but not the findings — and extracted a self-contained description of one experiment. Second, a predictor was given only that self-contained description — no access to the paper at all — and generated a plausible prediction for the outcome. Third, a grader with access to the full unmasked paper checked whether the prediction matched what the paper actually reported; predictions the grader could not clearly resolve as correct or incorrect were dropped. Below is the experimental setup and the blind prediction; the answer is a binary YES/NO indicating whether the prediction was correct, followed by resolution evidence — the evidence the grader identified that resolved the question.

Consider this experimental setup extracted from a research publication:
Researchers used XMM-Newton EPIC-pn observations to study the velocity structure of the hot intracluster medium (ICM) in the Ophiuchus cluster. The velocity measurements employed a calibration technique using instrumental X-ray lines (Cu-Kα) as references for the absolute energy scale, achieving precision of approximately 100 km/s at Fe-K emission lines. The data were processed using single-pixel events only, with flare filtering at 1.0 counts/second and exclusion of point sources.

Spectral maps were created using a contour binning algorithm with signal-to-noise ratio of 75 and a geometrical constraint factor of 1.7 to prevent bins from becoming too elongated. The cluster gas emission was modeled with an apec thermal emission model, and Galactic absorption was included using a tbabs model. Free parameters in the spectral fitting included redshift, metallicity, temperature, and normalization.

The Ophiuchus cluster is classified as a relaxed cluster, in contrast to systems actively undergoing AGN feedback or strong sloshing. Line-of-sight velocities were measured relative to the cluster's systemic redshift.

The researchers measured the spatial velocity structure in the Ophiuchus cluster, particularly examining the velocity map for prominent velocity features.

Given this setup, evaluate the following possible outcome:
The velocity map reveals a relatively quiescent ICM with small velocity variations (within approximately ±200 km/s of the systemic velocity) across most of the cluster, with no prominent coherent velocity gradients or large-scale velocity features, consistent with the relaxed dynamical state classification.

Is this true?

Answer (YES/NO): NO